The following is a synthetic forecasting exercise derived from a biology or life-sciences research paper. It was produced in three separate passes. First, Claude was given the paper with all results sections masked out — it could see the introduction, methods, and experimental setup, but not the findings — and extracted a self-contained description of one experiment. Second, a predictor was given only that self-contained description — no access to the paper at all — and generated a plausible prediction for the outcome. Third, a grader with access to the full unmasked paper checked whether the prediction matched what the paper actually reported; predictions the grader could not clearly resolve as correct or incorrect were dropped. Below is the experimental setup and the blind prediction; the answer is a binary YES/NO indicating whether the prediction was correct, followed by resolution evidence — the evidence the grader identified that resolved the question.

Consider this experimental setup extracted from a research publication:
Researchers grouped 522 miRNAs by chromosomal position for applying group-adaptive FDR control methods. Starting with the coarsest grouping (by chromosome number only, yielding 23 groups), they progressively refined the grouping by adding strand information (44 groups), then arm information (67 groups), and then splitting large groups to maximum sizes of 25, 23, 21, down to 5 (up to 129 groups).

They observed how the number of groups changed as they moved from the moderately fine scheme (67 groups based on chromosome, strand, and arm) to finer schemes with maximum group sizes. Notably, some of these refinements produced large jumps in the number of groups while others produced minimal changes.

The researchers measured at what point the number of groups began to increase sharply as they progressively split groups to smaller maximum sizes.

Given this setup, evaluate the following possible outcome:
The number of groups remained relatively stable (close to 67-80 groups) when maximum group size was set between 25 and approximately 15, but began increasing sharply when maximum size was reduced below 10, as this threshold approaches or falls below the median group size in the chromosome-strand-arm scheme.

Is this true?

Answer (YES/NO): NO